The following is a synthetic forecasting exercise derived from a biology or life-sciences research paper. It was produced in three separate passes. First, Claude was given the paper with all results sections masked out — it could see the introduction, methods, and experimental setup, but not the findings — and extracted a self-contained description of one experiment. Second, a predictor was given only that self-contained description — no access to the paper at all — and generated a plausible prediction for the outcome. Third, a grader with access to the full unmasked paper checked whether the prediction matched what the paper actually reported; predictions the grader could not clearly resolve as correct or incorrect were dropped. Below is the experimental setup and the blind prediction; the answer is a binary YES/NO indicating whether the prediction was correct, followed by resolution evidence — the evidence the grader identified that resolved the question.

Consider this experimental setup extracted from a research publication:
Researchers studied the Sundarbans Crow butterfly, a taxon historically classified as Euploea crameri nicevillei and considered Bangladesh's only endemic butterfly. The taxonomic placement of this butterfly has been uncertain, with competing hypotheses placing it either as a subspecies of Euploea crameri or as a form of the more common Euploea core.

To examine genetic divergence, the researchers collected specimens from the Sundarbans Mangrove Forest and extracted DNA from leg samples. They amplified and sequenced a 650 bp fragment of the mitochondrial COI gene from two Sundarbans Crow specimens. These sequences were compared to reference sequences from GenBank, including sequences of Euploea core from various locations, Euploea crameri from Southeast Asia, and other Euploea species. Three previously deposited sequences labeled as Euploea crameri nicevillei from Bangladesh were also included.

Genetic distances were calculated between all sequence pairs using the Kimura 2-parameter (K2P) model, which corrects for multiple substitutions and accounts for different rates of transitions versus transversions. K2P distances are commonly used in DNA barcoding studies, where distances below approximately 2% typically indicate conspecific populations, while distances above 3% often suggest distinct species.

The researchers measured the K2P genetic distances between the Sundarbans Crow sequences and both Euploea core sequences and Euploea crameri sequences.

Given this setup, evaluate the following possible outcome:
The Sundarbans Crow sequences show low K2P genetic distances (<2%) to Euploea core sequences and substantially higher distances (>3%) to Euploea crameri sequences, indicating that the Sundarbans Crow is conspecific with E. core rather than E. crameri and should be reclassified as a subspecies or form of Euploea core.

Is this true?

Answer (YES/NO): YES